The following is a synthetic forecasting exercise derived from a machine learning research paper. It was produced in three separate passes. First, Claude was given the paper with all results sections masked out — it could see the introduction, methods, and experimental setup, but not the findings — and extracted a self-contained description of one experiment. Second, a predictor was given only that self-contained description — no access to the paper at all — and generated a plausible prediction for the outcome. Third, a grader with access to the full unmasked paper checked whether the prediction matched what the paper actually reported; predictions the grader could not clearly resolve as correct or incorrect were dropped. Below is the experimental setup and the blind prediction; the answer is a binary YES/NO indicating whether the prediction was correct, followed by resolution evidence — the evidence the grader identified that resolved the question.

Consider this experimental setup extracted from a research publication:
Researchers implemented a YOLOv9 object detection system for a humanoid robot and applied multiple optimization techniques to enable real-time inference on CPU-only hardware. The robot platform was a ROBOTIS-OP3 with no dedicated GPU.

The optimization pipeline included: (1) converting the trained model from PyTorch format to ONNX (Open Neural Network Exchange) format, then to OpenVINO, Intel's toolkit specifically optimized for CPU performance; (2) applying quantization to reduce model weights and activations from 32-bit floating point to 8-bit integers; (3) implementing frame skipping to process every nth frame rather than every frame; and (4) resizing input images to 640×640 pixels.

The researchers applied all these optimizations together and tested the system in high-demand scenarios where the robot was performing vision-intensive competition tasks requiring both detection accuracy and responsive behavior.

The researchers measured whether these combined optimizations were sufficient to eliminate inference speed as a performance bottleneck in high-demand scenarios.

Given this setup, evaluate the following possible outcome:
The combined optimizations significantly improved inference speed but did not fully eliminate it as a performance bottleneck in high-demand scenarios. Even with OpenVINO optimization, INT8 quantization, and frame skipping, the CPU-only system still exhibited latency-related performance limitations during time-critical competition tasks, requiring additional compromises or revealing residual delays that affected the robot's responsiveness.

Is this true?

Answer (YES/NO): YES